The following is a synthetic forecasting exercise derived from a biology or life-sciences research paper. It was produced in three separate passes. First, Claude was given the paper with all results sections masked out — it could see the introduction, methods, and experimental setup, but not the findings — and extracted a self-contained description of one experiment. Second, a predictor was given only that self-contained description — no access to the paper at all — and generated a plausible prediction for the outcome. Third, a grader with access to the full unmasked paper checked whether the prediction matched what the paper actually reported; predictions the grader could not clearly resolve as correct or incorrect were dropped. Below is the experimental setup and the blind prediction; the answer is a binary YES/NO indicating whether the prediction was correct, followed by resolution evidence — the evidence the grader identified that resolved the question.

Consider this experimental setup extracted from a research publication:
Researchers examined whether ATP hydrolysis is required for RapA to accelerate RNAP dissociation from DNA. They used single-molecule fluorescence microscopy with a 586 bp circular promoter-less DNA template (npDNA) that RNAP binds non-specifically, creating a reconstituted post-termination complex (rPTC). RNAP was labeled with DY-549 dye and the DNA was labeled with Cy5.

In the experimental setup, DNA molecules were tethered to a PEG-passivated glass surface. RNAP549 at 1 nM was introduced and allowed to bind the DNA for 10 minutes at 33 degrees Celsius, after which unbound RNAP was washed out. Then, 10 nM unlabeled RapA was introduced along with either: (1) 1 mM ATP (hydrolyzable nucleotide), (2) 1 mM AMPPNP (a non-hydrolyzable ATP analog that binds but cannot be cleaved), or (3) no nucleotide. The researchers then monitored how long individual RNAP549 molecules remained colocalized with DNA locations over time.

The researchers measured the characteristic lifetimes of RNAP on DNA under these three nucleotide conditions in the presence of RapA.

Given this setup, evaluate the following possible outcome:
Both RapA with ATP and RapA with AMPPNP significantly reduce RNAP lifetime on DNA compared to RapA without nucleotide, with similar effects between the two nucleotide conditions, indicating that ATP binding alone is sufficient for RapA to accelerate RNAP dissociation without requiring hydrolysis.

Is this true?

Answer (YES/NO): NO